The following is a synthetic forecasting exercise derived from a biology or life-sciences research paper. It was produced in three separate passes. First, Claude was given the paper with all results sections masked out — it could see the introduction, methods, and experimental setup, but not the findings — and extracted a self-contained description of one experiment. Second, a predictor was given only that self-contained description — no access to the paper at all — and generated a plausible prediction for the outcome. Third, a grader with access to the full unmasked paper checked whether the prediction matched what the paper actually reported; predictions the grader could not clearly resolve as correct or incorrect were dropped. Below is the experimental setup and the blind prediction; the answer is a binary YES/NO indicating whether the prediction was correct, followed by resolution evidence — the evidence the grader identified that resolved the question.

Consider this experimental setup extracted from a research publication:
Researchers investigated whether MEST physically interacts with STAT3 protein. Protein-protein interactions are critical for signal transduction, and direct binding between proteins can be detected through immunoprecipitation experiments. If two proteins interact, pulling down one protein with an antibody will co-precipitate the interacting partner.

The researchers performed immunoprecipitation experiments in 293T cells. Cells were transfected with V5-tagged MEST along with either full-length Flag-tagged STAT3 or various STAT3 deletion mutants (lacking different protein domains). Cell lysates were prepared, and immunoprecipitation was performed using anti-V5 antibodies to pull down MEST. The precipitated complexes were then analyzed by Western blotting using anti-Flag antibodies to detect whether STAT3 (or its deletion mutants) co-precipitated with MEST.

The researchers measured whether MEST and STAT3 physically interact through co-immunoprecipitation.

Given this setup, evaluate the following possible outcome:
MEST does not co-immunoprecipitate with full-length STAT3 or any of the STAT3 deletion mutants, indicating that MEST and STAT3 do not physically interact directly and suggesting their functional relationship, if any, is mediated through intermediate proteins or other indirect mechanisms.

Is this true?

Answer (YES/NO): NO